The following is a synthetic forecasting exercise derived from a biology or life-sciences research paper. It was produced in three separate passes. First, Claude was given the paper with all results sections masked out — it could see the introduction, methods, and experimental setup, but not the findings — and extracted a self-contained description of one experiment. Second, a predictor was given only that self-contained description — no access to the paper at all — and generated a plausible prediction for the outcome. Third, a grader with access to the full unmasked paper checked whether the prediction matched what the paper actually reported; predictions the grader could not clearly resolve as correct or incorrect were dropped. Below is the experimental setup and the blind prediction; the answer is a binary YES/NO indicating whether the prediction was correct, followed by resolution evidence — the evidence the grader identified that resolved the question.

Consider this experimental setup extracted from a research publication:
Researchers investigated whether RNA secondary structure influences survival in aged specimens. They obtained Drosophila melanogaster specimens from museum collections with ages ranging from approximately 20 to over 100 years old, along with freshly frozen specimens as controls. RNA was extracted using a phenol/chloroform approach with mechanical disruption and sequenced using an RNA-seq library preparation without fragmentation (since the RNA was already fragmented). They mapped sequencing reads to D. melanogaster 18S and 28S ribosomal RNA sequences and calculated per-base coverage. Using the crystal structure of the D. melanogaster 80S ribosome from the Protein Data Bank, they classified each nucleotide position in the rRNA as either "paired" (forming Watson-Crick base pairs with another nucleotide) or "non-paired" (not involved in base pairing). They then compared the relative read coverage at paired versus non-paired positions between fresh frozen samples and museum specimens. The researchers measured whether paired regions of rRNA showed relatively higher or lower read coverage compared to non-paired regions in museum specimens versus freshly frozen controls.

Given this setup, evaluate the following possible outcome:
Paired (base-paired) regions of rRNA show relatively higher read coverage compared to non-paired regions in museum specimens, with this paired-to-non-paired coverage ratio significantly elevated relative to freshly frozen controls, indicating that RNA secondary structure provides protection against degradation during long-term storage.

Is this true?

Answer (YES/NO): YES